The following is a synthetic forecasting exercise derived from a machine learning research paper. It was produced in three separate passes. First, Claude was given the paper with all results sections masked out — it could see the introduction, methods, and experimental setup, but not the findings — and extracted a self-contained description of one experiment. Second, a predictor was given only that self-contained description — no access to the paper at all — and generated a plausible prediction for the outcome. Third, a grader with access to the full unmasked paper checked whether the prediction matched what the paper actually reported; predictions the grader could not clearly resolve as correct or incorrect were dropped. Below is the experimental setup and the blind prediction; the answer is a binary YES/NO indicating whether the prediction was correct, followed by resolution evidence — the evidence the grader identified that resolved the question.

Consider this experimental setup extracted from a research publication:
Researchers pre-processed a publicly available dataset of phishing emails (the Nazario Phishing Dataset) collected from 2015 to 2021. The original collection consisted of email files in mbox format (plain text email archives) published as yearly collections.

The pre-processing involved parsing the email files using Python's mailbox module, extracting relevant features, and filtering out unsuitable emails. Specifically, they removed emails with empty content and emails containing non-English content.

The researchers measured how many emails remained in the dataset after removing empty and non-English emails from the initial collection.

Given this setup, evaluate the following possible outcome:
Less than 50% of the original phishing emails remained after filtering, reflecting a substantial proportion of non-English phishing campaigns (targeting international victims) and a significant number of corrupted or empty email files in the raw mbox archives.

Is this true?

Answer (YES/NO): NO